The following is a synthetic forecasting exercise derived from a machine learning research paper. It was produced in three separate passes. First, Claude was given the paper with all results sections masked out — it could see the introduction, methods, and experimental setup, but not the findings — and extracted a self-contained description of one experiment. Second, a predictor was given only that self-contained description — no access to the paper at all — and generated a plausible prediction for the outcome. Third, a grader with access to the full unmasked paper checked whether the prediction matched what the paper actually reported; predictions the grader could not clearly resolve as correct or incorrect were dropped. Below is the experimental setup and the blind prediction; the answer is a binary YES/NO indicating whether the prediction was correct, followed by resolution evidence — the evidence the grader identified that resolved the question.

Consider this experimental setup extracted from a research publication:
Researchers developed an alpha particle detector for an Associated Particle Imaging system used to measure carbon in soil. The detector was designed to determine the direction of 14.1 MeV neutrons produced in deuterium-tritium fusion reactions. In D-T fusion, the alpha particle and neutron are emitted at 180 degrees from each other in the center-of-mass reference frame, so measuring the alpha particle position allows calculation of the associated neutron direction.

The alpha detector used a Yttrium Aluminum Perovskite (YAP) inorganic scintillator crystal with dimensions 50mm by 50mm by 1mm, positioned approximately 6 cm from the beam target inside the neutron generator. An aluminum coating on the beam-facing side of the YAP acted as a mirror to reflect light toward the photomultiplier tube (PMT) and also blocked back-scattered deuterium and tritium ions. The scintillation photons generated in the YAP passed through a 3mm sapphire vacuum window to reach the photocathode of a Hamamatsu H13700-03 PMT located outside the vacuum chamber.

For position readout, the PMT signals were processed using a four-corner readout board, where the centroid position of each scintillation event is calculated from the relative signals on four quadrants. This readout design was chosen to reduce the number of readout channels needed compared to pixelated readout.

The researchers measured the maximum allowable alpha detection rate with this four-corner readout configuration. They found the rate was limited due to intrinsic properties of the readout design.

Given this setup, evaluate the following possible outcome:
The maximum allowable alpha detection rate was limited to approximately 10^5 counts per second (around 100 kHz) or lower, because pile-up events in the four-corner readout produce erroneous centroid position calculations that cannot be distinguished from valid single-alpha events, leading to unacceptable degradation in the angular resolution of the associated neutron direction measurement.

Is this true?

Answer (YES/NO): NO